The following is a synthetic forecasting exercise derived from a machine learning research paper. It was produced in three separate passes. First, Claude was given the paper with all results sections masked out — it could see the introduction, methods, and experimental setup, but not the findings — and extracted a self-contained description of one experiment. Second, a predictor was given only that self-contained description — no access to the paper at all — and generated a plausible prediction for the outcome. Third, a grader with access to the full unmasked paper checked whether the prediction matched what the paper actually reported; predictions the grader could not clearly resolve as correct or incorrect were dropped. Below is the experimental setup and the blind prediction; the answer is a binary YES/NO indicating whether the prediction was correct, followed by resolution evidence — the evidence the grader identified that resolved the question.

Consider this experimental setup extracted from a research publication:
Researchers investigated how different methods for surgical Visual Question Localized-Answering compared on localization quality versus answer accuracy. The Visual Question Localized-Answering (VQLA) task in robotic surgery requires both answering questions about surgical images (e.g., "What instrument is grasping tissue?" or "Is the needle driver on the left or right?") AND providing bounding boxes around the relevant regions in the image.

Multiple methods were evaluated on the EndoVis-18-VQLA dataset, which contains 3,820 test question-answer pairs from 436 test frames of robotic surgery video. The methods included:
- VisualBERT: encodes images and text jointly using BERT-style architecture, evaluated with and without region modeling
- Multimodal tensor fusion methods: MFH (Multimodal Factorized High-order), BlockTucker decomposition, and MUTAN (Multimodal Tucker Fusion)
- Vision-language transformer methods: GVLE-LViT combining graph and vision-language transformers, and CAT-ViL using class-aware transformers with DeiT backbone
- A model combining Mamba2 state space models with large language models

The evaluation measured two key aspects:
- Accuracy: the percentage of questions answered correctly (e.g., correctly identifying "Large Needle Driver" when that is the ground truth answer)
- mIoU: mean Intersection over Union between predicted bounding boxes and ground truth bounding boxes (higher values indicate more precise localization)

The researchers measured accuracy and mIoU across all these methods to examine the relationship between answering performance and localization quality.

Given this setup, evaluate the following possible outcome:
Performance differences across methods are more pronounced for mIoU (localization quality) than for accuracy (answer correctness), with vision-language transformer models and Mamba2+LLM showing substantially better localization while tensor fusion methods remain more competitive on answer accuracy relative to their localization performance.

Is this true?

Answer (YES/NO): NO